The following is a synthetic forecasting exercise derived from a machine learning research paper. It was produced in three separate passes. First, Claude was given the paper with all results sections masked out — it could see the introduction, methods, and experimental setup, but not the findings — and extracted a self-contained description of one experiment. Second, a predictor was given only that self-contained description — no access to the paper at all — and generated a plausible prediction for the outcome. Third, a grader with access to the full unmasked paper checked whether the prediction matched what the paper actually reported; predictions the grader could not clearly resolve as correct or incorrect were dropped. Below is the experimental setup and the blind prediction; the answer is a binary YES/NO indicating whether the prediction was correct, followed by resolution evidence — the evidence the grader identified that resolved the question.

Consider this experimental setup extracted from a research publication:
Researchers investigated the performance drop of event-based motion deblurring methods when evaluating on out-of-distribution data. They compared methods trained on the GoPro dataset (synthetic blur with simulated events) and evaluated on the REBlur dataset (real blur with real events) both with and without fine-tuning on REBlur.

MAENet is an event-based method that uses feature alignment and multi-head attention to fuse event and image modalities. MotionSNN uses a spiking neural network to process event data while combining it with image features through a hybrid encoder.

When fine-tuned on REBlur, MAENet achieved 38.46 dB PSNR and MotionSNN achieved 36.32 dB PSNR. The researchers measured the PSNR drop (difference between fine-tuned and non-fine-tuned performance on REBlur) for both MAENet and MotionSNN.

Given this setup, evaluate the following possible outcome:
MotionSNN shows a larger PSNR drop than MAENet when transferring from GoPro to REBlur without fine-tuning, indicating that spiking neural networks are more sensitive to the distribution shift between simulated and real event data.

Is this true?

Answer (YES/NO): NO